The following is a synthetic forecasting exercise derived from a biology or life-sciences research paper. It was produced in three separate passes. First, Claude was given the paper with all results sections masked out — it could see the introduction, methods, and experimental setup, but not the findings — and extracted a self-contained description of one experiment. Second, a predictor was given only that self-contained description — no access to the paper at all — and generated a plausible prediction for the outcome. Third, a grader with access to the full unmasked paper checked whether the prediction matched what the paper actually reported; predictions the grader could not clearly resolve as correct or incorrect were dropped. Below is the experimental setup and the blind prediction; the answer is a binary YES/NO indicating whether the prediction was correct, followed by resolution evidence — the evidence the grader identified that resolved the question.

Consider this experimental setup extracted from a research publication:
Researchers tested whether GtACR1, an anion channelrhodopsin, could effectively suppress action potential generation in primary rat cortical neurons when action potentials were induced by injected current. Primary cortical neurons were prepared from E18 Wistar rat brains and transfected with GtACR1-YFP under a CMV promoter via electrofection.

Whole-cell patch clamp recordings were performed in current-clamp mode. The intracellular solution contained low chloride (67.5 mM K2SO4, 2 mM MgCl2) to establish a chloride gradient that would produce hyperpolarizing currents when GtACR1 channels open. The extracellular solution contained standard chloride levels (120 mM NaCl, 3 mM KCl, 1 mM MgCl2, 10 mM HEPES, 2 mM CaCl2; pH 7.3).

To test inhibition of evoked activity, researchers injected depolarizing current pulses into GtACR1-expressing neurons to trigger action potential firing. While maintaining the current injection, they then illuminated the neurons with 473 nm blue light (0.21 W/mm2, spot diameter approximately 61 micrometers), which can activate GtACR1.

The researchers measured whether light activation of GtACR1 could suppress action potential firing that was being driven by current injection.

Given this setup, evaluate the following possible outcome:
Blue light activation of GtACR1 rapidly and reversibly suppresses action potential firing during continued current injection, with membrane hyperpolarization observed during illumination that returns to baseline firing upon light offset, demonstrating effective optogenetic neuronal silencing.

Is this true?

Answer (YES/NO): YES